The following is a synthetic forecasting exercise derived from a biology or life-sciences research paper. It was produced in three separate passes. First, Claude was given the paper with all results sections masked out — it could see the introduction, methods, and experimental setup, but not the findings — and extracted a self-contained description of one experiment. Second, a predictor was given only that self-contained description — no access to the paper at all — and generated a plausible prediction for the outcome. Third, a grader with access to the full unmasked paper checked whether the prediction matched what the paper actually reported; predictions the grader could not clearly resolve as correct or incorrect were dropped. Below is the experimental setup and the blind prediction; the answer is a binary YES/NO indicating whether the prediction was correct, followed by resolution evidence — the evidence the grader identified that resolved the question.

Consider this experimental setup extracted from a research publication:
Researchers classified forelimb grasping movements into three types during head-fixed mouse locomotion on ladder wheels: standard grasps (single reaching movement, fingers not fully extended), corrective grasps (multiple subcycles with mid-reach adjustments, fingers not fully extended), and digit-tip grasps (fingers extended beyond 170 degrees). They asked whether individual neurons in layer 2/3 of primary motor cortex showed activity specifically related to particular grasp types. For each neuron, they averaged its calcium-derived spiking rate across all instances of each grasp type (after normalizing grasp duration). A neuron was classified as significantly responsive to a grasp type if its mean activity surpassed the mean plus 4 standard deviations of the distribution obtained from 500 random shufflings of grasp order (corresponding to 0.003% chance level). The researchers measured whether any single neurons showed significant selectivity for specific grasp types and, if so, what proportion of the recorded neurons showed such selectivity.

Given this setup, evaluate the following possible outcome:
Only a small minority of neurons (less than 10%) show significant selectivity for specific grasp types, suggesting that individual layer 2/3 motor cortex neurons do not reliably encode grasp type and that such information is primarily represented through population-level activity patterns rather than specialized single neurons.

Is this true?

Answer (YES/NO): NO